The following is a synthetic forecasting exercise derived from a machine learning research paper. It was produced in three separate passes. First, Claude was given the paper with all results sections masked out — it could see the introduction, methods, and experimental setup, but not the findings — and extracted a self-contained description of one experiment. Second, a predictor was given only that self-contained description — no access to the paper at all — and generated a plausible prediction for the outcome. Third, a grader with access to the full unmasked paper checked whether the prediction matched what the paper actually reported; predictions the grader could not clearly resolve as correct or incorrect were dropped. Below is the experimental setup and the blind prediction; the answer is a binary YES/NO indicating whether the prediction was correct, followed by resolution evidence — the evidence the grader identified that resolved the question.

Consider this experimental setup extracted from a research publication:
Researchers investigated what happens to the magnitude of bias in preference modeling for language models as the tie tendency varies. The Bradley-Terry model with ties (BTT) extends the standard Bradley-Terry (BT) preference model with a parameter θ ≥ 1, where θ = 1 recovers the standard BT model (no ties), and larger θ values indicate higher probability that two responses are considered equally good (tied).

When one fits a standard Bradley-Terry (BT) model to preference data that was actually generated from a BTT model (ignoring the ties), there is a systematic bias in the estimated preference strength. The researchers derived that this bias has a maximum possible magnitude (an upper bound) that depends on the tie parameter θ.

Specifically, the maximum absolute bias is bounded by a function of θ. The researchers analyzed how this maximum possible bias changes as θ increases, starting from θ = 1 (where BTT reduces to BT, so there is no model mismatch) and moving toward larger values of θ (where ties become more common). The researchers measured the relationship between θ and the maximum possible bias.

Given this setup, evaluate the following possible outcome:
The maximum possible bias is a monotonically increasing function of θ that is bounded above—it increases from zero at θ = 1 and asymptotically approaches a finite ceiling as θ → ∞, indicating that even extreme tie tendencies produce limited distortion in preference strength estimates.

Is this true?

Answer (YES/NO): NO